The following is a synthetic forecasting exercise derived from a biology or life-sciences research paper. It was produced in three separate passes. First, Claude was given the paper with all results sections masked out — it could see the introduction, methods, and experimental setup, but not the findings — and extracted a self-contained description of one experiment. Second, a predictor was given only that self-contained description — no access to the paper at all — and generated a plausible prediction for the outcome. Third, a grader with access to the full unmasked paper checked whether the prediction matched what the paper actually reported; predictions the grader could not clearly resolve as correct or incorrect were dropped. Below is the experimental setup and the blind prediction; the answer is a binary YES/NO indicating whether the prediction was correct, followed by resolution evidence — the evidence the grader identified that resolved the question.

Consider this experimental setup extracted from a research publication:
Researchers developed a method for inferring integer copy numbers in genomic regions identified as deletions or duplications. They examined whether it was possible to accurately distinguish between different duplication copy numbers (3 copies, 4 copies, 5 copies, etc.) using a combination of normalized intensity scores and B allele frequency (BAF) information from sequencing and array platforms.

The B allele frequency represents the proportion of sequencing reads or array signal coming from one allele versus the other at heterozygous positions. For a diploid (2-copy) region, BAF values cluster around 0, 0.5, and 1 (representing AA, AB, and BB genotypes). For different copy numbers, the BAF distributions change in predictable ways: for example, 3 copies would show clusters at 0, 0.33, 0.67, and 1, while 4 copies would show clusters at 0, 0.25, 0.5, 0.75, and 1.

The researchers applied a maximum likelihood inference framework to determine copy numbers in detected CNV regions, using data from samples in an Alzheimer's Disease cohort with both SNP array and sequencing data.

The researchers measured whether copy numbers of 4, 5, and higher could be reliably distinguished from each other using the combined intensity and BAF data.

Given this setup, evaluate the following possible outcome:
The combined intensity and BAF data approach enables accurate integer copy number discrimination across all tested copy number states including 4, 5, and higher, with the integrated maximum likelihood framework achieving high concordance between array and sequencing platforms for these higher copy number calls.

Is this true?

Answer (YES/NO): NO